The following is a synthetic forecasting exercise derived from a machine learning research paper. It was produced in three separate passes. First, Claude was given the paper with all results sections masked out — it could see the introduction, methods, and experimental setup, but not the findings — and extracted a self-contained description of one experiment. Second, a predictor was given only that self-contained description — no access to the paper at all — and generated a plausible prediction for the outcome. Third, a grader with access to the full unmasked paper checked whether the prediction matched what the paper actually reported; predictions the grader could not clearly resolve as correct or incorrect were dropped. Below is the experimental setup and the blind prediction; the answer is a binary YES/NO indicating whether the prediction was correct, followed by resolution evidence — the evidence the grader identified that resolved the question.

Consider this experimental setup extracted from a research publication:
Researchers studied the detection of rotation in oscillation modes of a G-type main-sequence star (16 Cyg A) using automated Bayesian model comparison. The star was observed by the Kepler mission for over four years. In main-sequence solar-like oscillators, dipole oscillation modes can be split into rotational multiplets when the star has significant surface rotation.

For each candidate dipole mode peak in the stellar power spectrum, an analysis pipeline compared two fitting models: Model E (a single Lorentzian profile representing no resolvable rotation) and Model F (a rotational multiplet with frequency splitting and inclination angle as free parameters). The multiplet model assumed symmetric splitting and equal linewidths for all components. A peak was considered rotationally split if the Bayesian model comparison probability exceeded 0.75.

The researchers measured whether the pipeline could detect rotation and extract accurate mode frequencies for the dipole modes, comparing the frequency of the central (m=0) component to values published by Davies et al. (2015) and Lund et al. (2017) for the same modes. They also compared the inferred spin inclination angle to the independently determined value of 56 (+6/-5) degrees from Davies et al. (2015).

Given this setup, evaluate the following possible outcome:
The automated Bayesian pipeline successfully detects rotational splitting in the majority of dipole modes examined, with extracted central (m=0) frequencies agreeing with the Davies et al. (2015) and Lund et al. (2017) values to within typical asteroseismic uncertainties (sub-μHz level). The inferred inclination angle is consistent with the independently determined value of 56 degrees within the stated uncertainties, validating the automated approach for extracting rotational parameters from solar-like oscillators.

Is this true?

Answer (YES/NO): YES